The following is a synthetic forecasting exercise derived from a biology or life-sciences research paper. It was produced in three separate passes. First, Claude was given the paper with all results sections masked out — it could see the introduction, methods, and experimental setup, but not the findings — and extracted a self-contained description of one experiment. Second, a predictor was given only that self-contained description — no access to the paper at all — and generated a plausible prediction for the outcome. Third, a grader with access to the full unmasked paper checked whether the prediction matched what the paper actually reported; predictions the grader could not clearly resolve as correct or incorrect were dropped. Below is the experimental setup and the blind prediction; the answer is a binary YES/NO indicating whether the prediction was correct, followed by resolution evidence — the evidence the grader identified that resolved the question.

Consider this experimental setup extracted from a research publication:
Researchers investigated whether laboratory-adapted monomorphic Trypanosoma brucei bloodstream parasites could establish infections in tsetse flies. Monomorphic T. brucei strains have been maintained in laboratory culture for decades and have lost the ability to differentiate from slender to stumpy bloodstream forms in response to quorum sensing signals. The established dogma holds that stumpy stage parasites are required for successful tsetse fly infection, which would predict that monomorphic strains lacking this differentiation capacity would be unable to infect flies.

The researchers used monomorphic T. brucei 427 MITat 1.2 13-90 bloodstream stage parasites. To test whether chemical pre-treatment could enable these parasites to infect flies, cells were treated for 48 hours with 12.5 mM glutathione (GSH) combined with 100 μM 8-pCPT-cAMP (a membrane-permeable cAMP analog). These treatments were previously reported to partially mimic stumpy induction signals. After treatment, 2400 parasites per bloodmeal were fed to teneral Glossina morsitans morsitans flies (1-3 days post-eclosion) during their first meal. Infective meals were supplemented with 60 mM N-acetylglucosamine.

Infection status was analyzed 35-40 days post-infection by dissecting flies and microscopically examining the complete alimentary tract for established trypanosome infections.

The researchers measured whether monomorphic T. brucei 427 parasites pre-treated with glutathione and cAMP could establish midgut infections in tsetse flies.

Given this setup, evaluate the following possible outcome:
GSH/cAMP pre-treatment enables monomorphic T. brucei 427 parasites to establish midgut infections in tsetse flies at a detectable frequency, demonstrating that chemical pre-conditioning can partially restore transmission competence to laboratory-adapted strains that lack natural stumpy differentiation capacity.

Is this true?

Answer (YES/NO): NO